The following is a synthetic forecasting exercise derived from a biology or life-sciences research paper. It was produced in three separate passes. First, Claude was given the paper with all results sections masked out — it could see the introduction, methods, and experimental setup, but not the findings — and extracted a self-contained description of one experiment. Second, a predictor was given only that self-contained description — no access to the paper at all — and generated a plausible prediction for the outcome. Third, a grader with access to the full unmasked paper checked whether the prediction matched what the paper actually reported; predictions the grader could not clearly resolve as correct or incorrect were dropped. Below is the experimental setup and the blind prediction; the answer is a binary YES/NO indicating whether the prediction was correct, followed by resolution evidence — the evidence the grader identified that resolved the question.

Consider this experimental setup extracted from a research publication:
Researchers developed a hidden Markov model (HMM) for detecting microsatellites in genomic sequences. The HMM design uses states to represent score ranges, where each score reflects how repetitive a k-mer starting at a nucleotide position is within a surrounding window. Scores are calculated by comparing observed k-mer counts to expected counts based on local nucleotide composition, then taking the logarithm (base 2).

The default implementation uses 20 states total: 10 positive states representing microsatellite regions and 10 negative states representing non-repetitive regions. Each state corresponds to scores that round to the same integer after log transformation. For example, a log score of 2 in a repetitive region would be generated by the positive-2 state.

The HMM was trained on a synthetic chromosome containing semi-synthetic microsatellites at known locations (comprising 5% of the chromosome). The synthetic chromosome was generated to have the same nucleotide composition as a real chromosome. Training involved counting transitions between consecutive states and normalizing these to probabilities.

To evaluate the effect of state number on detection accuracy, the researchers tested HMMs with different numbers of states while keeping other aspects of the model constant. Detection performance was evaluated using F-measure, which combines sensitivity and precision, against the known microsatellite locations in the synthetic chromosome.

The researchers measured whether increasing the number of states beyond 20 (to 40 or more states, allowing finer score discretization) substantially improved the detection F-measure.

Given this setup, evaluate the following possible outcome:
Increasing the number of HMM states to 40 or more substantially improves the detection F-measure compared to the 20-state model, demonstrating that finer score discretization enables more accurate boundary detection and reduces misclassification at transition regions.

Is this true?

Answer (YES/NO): NO